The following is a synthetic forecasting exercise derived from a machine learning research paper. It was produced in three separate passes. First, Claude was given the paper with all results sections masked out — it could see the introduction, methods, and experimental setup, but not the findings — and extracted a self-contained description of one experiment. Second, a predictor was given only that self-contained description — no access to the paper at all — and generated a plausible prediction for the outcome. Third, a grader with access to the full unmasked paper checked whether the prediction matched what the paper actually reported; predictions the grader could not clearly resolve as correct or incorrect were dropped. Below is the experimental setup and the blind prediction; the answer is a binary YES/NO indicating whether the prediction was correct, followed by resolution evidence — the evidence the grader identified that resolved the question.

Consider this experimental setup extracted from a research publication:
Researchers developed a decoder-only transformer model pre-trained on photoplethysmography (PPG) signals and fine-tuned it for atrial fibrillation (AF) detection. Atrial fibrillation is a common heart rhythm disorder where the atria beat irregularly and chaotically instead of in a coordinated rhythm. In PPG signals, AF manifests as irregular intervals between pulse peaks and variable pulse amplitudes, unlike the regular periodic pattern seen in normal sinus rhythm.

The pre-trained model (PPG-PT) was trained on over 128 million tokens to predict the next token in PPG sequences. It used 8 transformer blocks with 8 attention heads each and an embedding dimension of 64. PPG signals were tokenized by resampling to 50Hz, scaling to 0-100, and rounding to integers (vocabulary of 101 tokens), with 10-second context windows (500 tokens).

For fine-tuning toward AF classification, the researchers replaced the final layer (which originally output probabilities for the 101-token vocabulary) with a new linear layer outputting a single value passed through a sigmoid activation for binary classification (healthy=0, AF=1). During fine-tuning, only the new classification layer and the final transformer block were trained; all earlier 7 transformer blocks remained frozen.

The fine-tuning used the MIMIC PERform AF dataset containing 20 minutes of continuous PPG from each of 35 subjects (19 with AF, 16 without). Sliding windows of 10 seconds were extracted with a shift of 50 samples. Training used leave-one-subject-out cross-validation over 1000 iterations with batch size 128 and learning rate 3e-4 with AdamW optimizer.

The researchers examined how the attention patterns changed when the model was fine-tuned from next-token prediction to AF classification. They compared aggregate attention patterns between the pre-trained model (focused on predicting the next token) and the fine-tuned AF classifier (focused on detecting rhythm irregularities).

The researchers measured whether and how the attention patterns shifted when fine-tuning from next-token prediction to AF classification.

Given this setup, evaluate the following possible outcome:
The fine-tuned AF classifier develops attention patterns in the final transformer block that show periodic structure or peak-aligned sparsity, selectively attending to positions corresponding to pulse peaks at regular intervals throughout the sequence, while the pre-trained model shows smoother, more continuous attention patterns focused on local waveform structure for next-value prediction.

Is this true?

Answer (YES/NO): NO